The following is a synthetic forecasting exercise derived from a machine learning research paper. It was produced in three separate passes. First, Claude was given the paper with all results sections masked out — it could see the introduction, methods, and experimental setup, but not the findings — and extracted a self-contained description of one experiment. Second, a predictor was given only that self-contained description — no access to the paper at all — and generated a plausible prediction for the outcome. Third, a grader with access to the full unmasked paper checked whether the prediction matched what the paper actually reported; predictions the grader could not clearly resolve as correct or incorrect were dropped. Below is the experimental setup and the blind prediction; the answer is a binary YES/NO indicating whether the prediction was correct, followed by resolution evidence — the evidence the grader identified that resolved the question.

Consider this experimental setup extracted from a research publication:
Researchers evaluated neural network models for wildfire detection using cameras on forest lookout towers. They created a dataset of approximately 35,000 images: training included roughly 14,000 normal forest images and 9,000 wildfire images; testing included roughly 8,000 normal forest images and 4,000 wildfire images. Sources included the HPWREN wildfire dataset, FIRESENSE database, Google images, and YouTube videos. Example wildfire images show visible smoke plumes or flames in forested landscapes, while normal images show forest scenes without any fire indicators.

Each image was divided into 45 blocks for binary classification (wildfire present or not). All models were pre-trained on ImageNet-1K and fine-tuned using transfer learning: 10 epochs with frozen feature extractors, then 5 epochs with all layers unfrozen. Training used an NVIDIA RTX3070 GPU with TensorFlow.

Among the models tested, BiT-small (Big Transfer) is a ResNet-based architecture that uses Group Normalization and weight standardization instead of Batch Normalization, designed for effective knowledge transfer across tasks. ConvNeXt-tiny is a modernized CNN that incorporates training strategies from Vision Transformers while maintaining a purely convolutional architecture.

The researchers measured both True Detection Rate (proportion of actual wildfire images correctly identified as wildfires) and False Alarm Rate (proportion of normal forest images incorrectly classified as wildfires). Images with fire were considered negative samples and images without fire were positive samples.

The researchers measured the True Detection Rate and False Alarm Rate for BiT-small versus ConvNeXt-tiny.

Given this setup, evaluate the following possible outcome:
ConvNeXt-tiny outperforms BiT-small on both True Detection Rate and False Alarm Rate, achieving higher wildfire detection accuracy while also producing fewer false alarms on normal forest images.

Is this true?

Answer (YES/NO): NO